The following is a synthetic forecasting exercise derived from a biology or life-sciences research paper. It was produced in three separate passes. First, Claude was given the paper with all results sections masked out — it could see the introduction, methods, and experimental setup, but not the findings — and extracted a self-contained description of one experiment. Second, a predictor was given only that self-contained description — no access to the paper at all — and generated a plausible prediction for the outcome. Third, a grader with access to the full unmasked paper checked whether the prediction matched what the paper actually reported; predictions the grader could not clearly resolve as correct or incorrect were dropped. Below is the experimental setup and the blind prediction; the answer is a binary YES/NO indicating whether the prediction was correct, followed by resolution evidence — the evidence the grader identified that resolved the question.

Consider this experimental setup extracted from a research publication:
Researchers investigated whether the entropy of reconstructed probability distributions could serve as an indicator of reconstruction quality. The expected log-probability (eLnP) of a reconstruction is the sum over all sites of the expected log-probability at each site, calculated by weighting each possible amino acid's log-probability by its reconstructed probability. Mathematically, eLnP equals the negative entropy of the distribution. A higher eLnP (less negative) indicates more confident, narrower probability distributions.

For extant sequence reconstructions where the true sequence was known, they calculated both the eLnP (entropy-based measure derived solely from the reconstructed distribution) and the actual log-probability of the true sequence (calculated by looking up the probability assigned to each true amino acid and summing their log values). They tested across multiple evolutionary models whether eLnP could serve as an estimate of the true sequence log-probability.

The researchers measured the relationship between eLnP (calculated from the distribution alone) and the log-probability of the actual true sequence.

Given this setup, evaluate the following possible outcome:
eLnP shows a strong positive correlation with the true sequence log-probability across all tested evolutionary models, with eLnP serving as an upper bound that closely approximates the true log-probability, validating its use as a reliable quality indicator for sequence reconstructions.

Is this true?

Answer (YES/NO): NO